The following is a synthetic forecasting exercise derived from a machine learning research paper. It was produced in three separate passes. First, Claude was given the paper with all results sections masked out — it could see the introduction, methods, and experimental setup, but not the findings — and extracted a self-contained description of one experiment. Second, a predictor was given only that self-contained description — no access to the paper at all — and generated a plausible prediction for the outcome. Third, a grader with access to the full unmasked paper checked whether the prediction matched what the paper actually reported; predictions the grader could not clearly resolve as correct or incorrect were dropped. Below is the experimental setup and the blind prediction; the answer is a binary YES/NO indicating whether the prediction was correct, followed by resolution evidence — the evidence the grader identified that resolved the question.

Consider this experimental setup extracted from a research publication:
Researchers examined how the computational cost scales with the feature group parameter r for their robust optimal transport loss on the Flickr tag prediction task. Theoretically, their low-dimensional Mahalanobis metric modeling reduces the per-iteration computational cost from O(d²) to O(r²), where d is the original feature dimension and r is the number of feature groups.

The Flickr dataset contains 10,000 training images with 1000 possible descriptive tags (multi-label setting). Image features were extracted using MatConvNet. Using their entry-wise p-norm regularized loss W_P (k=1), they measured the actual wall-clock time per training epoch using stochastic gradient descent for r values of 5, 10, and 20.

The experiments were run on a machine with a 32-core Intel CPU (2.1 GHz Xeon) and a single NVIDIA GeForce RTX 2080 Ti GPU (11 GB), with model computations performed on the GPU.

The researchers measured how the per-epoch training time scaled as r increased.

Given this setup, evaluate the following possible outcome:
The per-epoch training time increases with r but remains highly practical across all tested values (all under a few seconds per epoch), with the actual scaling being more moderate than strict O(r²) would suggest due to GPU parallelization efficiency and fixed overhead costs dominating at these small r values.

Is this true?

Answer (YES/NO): NO